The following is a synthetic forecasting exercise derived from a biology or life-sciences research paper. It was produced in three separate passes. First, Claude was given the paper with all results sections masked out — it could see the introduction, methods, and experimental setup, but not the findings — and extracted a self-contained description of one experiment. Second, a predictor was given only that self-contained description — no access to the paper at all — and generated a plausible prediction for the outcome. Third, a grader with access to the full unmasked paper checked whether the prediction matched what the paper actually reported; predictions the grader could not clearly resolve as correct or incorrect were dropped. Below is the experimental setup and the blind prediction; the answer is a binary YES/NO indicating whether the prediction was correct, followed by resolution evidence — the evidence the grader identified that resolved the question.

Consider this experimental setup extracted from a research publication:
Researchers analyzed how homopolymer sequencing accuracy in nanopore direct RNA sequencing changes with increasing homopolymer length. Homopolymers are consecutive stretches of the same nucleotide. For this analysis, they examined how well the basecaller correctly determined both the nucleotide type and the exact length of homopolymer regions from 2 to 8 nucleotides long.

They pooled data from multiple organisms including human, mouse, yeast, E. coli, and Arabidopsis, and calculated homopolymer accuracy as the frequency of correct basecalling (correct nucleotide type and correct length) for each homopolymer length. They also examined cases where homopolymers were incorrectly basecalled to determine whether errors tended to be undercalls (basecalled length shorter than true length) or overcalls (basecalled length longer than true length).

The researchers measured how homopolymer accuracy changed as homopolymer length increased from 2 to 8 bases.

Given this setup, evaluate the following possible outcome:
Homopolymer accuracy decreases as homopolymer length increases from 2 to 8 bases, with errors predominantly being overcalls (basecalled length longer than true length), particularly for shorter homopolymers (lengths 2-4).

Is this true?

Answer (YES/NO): NO